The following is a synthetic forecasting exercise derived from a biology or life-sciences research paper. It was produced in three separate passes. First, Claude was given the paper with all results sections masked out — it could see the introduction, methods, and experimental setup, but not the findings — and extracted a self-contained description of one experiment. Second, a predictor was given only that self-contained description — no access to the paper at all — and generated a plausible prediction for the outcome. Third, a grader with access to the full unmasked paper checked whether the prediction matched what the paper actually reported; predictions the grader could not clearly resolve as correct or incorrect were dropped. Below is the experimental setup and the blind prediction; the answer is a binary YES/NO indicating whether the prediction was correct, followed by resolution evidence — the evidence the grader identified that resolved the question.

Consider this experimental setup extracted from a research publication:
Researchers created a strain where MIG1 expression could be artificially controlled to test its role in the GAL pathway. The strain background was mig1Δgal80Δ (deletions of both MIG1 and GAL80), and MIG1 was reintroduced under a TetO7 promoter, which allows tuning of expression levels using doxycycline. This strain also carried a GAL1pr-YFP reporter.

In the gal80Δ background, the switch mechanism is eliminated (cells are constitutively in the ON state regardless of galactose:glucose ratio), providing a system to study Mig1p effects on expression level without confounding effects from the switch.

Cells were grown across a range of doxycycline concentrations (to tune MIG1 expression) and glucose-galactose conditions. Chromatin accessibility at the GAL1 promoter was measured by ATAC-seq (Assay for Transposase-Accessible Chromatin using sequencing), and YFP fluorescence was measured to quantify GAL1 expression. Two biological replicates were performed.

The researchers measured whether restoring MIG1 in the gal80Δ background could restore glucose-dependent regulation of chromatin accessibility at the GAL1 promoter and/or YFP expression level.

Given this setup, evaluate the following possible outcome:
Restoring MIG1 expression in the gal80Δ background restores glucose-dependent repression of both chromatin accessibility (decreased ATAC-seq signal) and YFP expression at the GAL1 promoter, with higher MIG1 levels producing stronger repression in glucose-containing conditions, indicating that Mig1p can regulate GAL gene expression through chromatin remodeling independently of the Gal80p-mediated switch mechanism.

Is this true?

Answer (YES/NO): NO